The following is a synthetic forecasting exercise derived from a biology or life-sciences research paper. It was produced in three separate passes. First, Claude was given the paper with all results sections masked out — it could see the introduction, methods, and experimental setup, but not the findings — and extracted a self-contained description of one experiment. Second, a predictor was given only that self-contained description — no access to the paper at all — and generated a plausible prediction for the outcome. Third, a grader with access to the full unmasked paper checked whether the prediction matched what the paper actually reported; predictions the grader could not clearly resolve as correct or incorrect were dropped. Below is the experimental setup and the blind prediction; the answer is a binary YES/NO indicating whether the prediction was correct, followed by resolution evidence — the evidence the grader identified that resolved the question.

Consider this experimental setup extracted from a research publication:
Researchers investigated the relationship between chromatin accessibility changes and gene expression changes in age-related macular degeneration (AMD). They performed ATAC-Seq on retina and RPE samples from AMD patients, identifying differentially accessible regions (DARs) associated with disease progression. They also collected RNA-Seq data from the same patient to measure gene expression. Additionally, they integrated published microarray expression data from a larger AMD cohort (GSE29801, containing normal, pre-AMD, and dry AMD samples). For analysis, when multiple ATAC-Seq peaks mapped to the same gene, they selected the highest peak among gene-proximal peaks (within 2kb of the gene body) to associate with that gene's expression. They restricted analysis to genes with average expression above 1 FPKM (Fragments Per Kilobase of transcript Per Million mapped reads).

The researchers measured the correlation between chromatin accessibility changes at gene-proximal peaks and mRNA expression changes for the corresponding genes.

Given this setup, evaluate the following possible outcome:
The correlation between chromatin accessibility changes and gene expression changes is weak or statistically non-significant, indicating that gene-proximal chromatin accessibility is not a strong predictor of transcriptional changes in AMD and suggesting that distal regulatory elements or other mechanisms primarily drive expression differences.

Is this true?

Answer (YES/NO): NO